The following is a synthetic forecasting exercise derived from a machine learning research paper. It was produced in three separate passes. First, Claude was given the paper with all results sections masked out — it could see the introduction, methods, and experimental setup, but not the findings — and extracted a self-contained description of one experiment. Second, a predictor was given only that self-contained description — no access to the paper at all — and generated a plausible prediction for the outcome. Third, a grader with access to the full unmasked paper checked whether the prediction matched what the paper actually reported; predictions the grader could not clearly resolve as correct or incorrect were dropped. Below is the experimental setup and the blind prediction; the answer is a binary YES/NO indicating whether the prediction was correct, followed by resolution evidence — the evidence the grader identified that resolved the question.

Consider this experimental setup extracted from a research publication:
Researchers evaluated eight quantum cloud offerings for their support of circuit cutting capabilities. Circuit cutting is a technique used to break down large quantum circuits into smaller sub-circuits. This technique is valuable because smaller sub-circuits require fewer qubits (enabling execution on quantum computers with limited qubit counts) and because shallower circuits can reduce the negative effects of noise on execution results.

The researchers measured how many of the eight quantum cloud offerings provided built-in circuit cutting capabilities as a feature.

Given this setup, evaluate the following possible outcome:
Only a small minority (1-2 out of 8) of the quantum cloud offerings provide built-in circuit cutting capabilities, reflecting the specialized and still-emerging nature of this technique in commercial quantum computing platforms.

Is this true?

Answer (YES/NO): NO